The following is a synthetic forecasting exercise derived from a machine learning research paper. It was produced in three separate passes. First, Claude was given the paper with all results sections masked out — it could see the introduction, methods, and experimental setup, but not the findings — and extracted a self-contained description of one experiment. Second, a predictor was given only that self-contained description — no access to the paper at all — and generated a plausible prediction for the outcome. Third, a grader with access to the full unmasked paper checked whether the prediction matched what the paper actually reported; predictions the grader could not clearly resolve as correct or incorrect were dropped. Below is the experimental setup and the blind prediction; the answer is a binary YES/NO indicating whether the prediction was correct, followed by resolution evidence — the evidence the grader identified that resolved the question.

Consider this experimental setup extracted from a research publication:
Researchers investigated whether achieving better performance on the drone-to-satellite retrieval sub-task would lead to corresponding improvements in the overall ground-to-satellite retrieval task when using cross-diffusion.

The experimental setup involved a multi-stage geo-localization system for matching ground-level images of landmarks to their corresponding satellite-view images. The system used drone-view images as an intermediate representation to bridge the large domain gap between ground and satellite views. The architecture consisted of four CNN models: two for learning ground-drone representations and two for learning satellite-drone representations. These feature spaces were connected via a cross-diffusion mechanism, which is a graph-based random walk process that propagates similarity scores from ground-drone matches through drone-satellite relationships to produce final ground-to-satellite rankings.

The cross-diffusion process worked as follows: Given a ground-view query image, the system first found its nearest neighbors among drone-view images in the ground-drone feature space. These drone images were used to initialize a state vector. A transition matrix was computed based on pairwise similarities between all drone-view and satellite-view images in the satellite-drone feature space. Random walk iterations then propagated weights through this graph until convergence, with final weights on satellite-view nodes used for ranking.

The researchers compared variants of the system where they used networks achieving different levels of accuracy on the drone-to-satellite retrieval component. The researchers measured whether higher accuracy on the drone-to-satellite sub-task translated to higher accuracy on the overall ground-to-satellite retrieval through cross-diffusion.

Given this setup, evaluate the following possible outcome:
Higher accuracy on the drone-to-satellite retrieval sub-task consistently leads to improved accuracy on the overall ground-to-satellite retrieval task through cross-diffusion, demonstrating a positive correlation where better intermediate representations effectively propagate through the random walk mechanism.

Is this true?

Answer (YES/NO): NO